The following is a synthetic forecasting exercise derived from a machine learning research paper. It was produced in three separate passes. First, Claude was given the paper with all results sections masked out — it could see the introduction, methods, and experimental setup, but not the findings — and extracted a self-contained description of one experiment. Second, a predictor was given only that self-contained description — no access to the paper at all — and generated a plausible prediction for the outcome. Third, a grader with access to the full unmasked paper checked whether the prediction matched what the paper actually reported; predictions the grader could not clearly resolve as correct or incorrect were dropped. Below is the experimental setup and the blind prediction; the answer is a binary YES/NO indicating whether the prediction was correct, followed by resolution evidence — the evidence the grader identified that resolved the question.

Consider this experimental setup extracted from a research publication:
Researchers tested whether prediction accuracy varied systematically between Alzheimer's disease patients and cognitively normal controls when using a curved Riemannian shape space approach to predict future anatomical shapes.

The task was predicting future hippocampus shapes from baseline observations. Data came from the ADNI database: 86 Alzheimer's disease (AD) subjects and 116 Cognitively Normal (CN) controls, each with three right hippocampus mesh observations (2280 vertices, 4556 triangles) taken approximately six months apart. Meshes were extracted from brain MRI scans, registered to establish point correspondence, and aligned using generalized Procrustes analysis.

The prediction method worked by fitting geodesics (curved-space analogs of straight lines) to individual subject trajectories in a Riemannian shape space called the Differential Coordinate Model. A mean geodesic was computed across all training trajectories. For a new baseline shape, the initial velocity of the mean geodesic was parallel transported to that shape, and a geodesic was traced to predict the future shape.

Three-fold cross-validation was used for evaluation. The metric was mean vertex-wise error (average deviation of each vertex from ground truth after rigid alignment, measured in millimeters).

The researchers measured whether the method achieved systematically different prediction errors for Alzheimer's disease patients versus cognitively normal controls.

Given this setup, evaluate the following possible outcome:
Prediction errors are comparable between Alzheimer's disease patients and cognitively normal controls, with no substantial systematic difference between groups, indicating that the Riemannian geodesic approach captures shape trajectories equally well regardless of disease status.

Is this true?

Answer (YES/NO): YES